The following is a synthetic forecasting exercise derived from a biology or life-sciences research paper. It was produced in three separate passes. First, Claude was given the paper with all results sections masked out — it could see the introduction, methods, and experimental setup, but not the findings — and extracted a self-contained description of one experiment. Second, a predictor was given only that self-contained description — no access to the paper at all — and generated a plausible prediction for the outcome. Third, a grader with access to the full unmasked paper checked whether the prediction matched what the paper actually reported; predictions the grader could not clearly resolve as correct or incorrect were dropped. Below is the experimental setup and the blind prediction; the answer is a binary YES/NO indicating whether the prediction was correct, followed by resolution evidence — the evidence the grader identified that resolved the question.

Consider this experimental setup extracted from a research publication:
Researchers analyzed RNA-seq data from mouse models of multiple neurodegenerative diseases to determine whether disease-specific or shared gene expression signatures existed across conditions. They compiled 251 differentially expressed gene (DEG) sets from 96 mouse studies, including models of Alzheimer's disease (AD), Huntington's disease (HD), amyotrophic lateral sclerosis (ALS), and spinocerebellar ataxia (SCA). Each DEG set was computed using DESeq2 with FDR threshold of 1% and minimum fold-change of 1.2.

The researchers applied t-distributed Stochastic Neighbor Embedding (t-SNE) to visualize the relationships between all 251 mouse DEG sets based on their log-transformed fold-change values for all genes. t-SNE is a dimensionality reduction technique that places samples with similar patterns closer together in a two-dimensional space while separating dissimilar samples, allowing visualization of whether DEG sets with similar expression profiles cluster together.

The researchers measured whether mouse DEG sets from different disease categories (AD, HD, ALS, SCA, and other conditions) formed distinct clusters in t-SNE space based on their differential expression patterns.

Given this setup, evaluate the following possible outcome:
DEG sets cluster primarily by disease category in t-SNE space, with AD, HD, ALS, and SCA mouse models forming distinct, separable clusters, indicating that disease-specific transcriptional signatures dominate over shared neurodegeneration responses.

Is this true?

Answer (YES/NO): NO